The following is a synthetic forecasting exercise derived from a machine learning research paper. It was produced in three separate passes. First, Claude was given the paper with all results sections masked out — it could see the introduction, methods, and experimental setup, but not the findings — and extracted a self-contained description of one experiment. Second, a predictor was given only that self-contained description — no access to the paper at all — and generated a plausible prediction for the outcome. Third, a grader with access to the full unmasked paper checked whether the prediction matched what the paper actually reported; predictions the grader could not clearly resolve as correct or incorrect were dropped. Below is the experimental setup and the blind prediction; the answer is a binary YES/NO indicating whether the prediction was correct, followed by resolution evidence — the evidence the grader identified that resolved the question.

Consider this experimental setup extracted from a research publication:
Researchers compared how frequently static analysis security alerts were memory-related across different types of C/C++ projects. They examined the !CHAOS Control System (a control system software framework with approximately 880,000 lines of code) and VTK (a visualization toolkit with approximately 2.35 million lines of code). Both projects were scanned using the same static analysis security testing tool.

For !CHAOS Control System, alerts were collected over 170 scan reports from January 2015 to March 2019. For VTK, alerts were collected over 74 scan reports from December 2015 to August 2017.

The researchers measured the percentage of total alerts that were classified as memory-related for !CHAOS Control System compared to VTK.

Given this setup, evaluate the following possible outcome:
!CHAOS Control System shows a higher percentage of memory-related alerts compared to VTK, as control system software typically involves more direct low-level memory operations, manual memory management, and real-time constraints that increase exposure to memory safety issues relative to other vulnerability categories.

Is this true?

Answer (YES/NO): NO